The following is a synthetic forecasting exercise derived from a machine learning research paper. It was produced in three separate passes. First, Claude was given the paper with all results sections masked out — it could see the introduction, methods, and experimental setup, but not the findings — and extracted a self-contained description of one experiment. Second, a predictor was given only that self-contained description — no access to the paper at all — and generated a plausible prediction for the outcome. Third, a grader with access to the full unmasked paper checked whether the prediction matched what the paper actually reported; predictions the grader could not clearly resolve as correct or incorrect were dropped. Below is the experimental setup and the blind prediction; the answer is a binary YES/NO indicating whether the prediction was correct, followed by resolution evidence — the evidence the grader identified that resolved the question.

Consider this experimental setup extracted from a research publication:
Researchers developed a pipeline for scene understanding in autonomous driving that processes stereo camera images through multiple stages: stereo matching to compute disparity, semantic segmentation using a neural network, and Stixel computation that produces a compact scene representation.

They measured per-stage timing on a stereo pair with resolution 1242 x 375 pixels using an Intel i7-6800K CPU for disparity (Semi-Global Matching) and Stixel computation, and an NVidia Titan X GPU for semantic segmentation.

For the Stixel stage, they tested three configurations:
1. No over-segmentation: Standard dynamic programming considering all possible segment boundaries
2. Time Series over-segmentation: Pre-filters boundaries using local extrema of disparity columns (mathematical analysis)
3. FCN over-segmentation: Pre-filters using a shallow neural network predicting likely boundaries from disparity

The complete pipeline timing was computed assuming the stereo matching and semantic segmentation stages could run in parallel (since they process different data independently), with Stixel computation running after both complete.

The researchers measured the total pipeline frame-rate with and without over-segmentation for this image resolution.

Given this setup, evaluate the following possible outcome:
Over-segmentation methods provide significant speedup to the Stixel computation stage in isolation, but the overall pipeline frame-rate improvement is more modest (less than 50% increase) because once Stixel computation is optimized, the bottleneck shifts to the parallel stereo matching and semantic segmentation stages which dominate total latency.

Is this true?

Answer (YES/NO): YES